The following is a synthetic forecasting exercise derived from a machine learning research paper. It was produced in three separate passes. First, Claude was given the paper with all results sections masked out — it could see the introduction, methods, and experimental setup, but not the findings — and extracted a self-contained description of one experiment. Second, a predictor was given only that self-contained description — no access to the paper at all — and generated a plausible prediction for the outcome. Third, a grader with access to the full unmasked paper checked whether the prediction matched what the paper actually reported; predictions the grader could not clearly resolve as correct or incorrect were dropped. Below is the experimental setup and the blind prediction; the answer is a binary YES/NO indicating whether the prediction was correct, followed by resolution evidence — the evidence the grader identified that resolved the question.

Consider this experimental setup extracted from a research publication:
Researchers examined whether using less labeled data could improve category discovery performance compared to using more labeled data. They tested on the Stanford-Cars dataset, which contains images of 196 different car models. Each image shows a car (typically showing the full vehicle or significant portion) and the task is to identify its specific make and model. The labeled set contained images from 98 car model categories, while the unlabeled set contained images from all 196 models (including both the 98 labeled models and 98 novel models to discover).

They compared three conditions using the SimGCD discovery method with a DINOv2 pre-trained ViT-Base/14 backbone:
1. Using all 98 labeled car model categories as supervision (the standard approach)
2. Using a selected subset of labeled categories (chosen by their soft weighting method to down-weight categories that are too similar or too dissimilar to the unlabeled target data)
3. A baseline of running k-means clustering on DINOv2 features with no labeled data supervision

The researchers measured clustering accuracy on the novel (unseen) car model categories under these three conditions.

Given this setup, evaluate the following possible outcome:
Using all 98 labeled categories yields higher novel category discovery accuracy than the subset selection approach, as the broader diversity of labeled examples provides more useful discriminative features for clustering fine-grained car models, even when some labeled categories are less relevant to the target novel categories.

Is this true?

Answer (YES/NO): NO